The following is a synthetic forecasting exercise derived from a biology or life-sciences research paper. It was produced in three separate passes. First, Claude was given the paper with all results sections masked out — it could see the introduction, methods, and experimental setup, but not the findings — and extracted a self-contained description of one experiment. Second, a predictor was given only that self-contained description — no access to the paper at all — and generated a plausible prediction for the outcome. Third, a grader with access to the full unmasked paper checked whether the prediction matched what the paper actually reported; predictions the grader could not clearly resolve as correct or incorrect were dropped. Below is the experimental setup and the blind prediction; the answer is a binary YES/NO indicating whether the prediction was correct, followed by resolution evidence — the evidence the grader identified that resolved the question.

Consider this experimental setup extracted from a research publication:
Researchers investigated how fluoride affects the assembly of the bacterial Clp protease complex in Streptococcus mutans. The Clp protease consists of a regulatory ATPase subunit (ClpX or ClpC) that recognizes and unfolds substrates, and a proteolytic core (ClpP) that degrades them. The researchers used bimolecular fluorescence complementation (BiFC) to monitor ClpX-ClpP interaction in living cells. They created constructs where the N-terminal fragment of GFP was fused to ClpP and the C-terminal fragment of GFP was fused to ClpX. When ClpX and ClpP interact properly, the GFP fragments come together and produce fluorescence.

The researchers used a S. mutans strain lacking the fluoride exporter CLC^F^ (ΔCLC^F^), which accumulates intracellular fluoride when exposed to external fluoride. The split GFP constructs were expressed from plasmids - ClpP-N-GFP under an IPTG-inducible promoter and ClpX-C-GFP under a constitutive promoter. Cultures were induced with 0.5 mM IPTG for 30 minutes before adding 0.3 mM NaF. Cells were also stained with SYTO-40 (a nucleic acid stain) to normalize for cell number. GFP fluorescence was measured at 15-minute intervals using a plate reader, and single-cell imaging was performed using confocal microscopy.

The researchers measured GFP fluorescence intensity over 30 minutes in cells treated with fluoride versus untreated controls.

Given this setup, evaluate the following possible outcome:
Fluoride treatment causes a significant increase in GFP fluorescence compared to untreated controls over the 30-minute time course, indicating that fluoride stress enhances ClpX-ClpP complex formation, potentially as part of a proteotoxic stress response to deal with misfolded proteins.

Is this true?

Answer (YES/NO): NO